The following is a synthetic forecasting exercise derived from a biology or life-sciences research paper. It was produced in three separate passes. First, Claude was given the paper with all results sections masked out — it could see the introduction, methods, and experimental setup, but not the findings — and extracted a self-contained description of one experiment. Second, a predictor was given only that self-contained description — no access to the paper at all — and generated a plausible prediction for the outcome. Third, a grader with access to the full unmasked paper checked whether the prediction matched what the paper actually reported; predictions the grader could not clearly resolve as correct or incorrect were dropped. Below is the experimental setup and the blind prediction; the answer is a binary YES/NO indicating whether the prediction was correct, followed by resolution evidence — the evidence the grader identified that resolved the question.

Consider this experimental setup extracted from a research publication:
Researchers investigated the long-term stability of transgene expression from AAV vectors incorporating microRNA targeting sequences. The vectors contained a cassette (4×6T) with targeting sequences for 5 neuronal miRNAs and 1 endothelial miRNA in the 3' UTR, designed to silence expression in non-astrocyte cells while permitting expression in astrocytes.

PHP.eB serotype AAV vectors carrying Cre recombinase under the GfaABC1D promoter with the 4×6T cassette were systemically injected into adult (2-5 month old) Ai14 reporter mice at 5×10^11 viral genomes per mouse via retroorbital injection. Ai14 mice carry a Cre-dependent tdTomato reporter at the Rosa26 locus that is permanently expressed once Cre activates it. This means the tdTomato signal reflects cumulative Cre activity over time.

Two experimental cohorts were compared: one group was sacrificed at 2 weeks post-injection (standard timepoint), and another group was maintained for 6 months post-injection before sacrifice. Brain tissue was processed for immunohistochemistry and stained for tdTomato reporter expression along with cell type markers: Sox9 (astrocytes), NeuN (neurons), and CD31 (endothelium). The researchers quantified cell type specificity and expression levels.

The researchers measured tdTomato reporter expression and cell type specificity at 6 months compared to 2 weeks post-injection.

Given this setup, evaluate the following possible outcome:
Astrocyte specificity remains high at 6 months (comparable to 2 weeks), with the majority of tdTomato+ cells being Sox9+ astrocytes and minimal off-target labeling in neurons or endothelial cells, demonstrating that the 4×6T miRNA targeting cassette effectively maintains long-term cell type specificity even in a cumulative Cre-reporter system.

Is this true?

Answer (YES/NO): YES